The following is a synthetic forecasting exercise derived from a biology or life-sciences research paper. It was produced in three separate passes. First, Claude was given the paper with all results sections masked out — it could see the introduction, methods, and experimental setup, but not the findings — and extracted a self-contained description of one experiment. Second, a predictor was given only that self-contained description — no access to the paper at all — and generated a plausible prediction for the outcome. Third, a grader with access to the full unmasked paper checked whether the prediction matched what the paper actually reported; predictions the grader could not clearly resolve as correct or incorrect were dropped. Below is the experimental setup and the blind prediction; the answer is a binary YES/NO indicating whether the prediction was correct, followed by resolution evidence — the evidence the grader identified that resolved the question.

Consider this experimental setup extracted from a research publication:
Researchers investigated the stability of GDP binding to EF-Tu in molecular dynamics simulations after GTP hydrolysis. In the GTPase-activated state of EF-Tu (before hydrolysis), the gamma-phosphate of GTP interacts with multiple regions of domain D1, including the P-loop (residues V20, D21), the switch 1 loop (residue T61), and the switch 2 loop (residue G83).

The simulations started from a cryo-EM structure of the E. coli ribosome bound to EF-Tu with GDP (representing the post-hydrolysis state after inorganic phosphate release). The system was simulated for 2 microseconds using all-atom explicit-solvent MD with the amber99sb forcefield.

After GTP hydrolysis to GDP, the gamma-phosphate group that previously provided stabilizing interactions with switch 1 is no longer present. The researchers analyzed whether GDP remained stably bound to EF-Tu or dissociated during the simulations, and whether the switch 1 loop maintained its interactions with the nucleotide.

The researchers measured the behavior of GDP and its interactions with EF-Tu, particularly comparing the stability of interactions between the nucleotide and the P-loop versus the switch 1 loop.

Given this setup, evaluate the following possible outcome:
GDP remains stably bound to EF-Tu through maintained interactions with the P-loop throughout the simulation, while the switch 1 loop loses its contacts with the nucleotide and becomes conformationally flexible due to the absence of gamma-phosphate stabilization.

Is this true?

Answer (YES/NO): YES